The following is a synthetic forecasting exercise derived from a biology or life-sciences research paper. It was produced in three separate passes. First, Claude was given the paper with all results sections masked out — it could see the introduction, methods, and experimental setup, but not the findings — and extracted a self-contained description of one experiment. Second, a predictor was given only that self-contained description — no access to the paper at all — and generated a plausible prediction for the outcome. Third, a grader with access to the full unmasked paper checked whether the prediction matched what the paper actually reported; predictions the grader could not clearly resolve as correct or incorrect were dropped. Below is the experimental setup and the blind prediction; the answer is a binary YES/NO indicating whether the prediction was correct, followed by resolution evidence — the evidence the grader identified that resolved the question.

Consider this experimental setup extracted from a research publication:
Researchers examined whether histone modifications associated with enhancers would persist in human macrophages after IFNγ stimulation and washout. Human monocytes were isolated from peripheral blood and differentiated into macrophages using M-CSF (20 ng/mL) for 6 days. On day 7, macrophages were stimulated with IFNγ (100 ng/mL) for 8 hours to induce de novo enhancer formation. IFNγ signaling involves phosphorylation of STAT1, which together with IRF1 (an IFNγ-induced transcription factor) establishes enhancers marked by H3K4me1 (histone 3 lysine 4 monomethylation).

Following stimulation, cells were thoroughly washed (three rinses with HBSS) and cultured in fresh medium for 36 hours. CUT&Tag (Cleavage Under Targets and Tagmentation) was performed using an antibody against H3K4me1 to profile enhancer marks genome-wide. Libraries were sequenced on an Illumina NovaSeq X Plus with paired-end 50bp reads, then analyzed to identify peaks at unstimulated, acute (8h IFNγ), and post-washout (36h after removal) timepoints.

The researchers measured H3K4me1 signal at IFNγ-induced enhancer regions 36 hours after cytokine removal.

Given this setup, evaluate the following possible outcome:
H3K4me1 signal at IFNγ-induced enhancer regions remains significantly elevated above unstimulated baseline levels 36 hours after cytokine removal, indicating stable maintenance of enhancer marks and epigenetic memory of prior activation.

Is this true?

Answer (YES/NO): NO